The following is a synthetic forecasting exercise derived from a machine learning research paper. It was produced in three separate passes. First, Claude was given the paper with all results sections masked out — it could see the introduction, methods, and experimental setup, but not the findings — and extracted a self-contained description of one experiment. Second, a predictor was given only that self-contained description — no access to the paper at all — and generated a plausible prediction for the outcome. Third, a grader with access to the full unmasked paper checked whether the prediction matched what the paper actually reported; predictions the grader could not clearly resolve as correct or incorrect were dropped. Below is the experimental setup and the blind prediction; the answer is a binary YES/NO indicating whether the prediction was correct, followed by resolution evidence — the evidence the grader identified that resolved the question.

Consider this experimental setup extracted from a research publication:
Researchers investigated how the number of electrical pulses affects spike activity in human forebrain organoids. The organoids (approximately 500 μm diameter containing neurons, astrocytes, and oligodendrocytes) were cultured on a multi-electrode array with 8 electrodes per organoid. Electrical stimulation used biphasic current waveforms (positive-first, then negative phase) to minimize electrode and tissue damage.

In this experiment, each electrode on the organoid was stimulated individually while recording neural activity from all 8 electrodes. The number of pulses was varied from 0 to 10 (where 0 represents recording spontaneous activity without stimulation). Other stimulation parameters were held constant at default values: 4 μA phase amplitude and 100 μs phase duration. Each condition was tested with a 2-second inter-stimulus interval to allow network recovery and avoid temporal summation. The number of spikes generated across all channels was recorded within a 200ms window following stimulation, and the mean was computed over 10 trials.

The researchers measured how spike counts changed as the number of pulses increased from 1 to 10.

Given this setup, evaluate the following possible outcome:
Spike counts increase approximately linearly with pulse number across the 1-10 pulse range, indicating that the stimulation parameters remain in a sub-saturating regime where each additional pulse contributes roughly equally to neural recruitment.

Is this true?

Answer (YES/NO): YES